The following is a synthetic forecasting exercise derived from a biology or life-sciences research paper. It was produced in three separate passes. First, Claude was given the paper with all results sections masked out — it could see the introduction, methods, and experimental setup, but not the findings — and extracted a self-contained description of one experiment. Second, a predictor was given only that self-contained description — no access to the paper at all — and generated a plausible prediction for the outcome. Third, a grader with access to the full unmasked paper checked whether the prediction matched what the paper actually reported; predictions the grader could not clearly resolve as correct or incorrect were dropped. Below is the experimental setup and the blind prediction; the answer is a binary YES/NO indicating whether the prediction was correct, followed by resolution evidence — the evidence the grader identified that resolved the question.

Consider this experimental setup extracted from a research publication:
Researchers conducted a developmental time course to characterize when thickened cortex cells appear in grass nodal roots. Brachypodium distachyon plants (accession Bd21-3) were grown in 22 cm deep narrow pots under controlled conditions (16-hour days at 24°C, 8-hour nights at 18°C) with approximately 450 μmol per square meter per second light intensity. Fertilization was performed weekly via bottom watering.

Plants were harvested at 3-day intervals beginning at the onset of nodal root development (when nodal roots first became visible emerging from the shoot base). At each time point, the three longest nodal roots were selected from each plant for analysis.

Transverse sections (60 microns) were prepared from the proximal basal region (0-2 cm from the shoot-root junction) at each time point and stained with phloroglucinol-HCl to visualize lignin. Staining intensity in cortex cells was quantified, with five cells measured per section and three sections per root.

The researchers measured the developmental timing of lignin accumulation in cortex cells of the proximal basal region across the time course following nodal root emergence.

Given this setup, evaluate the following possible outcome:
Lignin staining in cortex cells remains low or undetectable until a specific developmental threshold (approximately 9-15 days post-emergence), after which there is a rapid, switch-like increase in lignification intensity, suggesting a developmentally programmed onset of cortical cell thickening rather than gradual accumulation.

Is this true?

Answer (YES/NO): NO